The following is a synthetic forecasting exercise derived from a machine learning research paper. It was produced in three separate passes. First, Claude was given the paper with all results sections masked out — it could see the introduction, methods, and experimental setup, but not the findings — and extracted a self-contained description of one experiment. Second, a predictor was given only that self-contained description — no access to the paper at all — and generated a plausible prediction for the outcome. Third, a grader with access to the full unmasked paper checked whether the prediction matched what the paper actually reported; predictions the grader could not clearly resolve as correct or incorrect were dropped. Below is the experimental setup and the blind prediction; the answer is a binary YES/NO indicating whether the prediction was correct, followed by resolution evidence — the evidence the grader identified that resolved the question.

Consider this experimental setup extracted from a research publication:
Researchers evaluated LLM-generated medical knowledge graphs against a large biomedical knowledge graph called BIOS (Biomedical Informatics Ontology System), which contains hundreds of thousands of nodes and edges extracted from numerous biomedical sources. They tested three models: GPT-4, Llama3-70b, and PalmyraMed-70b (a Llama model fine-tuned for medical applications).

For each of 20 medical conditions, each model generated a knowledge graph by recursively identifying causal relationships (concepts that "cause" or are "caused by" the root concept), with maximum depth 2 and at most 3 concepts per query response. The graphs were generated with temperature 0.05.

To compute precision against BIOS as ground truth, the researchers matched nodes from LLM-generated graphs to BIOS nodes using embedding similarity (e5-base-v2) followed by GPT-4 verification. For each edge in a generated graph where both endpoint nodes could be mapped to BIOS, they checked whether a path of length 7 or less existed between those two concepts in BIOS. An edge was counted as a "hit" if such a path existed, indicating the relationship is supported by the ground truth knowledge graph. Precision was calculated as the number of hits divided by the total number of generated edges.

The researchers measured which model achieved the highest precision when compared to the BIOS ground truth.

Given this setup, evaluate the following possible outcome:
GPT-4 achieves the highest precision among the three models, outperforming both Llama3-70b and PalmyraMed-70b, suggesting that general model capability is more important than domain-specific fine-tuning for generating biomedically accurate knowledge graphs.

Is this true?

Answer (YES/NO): NO